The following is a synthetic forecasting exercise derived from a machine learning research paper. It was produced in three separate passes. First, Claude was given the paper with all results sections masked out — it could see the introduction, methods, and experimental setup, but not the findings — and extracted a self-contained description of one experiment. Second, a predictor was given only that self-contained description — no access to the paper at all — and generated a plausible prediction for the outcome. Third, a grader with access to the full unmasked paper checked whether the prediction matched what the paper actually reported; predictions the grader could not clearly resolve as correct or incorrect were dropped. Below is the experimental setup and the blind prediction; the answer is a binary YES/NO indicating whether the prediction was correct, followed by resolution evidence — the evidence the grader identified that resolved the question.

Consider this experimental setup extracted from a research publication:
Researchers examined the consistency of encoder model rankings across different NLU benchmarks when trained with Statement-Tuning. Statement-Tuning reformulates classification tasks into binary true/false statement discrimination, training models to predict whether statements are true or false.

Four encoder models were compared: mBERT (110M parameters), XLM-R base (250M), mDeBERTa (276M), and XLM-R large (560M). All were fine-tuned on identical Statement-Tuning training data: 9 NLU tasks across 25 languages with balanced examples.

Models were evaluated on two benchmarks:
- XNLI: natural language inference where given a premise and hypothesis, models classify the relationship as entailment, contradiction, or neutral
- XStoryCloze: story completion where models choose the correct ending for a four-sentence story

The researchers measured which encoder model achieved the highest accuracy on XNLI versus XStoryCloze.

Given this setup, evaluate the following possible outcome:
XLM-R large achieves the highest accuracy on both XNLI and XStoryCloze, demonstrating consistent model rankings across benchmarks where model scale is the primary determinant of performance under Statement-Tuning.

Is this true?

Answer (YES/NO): NO